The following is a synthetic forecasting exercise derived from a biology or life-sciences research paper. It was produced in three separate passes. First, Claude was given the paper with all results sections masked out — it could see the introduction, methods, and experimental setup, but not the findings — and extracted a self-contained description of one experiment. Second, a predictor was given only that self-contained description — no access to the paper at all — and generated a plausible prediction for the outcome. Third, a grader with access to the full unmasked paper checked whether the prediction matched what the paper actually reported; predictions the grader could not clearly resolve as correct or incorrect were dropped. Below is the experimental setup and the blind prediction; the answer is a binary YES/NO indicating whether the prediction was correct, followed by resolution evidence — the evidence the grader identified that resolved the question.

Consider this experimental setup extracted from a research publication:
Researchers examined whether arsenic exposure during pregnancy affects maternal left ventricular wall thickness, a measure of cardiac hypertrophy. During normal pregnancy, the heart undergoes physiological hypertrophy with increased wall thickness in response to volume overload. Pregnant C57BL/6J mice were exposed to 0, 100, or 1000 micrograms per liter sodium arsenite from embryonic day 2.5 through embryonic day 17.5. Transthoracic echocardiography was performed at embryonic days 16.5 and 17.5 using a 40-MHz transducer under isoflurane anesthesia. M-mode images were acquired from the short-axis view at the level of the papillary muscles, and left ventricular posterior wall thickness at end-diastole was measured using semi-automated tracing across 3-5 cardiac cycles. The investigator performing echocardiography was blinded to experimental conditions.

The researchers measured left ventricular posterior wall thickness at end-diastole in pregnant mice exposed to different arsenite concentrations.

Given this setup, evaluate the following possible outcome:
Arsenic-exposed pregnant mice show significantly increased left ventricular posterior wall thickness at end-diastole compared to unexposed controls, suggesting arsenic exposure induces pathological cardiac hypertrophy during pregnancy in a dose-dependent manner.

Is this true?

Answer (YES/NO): NO